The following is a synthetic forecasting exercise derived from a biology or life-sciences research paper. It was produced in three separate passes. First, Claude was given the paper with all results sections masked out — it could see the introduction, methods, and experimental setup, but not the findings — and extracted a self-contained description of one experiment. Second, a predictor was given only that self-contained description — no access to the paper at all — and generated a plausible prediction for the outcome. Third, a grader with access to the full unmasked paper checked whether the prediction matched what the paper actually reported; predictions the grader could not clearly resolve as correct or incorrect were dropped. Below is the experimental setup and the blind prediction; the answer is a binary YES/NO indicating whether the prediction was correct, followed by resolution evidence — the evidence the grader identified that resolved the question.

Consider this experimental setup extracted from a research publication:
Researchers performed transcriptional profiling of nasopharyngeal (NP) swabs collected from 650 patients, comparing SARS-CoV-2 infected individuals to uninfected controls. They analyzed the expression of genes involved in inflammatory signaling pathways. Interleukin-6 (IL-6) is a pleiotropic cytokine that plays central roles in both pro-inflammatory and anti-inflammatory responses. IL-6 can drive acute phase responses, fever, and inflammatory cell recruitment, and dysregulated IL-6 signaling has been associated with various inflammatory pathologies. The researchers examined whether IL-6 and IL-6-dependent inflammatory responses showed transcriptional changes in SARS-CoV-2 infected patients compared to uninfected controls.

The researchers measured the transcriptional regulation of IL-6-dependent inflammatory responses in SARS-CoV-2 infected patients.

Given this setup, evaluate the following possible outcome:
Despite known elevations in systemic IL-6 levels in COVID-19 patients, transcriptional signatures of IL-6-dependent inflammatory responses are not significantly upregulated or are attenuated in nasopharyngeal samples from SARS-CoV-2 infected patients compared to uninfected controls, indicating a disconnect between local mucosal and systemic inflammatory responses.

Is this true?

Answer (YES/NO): NO